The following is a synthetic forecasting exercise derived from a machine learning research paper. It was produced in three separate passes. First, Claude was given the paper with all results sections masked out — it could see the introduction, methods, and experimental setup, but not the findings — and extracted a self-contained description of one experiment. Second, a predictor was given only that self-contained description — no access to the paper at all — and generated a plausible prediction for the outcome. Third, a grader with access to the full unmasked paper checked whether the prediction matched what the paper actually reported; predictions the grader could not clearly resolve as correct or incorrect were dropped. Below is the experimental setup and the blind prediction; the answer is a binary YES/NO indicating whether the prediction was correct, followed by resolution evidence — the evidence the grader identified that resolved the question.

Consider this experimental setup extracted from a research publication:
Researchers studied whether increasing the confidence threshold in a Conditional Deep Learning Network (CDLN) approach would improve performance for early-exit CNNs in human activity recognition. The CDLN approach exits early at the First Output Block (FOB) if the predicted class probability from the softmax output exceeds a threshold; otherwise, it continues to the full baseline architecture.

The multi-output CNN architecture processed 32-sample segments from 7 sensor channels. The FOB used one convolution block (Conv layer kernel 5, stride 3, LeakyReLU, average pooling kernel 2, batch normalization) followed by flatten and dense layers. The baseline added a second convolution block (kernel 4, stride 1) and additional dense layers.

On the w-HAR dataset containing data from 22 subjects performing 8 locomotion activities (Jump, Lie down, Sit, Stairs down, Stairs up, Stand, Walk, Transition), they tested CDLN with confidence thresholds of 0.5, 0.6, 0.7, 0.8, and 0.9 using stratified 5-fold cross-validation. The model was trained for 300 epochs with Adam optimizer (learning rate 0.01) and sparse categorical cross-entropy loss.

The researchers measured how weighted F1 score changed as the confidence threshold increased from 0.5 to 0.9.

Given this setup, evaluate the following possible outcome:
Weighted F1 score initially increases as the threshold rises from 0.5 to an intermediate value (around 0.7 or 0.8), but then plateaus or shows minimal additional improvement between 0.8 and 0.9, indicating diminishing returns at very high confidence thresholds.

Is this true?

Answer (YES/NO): NO